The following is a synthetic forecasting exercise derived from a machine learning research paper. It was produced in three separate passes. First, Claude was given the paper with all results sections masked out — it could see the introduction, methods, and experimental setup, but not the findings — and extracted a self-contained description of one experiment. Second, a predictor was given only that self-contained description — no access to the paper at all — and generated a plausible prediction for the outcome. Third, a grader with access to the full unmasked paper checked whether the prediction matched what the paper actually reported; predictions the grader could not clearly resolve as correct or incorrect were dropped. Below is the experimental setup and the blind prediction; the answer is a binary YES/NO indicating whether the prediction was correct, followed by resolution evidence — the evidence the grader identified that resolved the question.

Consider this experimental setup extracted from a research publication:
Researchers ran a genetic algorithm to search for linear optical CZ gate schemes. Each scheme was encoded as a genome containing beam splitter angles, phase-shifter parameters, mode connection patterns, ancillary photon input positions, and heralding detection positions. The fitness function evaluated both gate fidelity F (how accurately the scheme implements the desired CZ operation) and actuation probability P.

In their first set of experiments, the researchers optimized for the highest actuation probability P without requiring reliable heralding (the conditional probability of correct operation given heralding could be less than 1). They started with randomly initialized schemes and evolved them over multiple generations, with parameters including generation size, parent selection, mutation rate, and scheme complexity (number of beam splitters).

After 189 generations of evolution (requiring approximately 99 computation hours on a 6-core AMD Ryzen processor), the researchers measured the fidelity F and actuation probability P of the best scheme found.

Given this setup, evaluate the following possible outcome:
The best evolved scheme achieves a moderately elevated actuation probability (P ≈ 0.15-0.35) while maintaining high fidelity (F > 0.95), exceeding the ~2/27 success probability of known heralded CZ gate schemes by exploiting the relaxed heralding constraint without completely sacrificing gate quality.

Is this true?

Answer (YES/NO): NO